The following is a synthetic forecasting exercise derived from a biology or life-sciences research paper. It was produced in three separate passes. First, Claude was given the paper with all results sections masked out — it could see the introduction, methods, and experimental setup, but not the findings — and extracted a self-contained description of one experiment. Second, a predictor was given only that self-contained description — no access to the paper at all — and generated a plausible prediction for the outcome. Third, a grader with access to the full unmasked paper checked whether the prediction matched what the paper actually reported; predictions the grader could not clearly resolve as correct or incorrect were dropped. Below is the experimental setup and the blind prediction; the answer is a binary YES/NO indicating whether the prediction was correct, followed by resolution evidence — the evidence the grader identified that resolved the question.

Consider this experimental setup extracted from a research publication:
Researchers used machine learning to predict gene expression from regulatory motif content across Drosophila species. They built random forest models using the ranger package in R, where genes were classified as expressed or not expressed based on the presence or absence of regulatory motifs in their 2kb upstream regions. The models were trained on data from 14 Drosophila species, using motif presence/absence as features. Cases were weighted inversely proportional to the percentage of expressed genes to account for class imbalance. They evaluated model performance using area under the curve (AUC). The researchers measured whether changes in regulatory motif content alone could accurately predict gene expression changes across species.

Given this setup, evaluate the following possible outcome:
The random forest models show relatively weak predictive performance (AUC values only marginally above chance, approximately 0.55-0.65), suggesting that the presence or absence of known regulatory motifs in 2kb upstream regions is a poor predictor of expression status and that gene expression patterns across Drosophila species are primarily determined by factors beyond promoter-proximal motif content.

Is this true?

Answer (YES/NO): NO